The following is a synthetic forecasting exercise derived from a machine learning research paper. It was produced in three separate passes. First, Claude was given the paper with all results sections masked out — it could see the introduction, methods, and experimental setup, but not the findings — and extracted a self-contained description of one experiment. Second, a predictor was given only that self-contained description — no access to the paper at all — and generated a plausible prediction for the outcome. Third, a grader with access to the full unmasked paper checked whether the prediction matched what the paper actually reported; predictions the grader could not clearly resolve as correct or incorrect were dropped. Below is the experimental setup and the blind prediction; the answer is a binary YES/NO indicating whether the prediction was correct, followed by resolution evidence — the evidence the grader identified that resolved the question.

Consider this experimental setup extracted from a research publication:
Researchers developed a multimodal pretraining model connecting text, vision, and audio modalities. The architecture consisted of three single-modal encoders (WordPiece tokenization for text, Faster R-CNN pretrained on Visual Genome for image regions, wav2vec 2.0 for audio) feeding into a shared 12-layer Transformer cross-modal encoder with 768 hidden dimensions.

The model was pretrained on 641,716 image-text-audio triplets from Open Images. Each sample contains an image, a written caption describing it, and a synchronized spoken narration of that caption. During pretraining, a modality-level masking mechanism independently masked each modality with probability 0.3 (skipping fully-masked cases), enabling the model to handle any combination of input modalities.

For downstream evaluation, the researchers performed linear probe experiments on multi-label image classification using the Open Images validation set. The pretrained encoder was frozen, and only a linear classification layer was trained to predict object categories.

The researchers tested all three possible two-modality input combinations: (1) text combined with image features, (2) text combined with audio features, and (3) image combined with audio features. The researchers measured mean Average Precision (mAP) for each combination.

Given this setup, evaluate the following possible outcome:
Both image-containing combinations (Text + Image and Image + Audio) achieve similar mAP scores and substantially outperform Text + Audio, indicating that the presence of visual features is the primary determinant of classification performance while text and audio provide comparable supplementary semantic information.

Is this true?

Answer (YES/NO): NO